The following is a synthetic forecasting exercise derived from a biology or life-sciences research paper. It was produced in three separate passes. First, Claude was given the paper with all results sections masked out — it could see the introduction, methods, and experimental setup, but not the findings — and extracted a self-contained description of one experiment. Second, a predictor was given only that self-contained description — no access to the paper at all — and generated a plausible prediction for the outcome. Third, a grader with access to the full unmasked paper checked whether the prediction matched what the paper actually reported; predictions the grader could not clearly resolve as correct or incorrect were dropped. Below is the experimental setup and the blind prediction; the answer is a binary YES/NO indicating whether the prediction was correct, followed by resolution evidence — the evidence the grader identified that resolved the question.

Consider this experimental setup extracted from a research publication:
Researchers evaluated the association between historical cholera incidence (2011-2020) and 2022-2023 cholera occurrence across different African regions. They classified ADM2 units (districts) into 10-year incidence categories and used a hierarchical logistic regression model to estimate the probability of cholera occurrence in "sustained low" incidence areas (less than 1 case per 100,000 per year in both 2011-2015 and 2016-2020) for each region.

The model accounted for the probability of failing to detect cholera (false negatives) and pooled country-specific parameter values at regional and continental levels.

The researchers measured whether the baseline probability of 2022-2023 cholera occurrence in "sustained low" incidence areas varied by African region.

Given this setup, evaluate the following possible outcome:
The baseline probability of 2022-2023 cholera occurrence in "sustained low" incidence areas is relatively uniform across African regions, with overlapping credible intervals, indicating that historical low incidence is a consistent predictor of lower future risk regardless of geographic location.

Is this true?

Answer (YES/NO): NO